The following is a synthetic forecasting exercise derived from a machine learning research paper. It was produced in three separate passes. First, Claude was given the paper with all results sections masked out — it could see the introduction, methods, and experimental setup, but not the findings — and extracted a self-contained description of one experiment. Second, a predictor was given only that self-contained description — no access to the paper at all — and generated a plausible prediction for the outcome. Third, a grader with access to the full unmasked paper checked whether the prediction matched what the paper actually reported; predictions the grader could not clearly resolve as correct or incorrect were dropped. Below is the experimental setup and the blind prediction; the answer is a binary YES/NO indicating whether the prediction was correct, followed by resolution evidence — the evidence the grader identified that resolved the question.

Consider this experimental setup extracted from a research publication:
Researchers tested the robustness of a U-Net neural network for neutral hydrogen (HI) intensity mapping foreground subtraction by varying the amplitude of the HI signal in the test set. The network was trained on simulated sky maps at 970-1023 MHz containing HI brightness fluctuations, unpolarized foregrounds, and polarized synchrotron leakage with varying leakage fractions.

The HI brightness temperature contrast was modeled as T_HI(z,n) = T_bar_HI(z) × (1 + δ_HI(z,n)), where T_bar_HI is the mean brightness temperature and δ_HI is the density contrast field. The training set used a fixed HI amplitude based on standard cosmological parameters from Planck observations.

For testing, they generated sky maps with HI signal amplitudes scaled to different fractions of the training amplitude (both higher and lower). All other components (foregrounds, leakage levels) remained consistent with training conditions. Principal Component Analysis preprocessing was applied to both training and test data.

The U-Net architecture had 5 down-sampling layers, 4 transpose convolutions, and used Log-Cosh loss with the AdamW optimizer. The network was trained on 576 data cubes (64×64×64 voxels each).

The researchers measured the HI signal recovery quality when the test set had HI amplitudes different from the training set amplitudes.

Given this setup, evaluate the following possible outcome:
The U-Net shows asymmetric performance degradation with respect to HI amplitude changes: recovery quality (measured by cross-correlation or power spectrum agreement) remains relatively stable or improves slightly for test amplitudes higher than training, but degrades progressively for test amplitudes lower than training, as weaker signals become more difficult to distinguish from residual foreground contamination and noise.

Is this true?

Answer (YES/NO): NO